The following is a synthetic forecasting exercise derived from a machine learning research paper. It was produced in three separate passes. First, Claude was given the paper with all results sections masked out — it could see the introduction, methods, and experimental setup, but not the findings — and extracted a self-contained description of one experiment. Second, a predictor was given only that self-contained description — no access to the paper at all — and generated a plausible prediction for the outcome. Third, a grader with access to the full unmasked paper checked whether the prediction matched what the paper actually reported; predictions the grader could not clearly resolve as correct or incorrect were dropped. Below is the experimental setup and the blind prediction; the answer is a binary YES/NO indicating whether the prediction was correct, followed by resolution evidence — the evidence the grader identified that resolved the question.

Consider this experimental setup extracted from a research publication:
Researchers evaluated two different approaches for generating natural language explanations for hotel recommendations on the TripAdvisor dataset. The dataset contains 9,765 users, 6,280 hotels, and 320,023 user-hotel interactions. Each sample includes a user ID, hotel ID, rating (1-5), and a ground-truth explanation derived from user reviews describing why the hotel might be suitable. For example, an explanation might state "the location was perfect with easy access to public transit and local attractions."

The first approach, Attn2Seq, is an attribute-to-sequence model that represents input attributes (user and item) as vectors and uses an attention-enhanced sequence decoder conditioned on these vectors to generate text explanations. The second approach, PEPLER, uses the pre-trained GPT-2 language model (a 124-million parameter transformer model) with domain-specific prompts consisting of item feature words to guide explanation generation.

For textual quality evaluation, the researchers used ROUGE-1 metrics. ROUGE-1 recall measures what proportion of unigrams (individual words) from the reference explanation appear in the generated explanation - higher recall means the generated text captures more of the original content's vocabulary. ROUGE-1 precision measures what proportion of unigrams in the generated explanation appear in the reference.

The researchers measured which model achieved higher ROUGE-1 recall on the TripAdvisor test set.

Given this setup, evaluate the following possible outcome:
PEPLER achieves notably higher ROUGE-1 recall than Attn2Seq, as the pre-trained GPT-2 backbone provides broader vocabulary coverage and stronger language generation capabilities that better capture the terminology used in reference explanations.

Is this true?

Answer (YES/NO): NO